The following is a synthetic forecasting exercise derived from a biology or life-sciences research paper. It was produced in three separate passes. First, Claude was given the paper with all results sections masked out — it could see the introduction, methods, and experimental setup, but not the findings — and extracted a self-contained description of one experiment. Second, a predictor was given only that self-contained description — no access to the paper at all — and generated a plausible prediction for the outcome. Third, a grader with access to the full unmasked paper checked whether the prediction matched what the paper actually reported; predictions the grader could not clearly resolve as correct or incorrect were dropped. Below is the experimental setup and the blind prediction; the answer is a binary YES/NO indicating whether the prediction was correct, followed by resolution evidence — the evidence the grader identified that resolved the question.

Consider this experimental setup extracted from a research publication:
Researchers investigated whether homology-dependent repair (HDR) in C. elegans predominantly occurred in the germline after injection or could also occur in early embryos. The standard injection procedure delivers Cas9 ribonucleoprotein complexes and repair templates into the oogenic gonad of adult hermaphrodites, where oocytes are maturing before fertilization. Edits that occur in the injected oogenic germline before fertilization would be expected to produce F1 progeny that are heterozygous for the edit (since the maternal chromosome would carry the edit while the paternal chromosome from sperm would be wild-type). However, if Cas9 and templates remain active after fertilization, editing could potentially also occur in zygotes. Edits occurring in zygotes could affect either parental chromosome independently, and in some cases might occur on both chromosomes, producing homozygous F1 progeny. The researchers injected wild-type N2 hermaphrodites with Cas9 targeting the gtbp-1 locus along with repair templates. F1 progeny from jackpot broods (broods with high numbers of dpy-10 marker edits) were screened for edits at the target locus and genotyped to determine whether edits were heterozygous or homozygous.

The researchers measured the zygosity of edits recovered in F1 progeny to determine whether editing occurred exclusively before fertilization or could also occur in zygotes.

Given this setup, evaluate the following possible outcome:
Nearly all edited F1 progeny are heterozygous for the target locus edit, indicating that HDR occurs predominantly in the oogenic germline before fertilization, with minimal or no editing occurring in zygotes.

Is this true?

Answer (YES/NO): NO